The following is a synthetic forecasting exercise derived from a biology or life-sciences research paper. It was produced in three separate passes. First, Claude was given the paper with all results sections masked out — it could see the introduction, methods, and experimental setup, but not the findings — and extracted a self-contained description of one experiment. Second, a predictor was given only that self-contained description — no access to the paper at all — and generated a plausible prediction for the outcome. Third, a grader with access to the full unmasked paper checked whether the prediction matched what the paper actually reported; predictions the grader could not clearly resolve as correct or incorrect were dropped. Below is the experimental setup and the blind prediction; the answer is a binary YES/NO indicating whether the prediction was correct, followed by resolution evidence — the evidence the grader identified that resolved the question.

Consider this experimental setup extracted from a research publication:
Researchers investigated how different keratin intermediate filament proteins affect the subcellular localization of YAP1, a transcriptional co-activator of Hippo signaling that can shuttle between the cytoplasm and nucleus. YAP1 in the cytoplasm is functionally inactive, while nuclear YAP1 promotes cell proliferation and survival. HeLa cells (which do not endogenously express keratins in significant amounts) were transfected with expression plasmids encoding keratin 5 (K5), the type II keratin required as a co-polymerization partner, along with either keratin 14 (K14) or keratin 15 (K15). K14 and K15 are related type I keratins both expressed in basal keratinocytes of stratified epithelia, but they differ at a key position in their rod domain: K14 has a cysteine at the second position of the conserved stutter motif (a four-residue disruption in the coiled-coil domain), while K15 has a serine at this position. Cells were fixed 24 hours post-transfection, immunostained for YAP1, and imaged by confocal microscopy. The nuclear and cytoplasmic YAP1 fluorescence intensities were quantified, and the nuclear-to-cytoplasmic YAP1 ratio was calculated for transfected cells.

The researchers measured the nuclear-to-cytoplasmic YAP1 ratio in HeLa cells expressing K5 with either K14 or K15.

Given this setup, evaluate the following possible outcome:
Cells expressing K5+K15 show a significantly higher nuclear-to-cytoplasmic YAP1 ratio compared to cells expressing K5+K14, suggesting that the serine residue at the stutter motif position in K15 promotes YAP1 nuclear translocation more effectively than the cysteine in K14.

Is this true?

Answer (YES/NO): YES